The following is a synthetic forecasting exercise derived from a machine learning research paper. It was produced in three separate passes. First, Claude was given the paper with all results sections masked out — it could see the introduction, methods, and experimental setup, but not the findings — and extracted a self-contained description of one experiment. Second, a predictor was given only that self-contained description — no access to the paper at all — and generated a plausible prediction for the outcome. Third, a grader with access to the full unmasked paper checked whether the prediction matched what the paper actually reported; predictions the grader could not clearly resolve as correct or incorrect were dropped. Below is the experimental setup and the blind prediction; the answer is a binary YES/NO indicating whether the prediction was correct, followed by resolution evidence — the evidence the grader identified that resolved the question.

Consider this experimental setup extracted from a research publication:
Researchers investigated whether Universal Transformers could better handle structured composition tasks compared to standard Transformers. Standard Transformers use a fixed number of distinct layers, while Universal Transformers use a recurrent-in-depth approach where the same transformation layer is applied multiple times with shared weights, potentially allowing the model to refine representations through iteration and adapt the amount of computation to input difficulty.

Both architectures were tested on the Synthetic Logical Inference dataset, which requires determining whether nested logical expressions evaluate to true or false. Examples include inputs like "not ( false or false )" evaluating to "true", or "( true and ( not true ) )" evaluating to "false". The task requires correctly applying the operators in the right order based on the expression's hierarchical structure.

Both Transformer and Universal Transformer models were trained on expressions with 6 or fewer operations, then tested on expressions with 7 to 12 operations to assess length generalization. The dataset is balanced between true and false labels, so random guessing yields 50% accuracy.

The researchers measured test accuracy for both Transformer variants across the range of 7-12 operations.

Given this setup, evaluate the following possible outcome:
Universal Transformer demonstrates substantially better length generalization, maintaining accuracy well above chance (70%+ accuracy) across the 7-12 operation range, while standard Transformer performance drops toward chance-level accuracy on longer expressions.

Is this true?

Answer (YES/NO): NO